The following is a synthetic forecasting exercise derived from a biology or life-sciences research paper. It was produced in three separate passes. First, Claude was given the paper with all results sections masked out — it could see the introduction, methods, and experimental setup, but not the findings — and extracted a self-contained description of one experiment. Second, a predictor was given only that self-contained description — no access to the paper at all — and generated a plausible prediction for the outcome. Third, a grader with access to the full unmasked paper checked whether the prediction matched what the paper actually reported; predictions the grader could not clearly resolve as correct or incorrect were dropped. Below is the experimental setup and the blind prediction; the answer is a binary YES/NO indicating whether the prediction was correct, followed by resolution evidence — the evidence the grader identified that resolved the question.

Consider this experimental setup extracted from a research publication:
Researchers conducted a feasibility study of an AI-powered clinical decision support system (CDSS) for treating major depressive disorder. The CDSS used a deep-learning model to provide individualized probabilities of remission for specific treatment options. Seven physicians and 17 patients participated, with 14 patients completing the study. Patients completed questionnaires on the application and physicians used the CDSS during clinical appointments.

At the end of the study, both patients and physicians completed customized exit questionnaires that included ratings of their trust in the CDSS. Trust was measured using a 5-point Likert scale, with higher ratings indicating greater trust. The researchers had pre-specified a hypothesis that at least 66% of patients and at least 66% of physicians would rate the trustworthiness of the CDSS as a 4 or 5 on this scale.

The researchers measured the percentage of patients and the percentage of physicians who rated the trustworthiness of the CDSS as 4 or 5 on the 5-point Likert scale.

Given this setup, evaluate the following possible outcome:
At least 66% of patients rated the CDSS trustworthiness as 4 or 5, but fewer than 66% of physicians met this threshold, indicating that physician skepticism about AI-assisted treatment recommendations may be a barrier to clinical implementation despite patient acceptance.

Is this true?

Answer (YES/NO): NO